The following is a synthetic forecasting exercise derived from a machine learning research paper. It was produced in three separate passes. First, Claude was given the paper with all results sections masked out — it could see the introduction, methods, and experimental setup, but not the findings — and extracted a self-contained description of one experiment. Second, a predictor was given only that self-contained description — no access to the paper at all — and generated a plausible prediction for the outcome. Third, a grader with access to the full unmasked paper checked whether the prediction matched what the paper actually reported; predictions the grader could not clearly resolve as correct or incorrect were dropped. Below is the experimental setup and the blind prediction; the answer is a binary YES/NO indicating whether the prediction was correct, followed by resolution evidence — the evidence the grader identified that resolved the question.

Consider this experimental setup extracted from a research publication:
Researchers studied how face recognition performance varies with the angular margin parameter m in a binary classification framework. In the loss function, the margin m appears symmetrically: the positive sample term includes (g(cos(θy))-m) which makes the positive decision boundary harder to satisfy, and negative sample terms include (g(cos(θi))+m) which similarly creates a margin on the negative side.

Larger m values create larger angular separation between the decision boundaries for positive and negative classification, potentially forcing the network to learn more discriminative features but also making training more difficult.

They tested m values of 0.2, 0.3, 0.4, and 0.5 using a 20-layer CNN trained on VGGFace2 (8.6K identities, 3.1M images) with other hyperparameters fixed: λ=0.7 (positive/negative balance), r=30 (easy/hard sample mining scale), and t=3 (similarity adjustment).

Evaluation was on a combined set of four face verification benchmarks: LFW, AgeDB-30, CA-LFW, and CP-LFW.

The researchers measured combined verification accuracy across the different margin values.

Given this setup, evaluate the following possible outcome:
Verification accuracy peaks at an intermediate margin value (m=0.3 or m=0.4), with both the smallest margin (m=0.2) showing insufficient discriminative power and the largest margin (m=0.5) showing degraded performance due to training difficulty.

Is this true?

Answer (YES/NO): YES